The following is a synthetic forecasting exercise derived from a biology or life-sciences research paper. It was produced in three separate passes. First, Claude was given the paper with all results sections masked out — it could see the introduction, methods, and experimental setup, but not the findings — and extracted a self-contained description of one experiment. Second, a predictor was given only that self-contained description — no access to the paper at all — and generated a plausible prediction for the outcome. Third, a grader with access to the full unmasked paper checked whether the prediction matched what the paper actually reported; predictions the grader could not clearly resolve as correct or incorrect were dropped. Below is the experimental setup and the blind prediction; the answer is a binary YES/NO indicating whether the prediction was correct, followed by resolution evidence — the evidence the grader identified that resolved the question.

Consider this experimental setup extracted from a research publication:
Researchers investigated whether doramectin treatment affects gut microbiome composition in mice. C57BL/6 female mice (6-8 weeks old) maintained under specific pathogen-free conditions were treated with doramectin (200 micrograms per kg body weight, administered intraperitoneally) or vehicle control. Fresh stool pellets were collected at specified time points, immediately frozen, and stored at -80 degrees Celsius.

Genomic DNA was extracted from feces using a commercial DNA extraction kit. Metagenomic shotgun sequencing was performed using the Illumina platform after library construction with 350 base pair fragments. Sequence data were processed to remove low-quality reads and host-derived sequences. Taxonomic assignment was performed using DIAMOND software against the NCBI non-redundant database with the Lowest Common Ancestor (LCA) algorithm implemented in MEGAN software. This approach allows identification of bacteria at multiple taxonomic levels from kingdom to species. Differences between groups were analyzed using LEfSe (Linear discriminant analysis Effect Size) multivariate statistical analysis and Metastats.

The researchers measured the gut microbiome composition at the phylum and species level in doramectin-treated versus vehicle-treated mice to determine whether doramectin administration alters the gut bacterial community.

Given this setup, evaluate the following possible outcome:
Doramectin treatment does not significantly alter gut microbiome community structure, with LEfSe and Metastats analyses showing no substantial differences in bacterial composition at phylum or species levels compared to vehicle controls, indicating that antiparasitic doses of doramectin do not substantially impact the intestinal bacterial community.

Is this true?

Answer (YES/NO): NO